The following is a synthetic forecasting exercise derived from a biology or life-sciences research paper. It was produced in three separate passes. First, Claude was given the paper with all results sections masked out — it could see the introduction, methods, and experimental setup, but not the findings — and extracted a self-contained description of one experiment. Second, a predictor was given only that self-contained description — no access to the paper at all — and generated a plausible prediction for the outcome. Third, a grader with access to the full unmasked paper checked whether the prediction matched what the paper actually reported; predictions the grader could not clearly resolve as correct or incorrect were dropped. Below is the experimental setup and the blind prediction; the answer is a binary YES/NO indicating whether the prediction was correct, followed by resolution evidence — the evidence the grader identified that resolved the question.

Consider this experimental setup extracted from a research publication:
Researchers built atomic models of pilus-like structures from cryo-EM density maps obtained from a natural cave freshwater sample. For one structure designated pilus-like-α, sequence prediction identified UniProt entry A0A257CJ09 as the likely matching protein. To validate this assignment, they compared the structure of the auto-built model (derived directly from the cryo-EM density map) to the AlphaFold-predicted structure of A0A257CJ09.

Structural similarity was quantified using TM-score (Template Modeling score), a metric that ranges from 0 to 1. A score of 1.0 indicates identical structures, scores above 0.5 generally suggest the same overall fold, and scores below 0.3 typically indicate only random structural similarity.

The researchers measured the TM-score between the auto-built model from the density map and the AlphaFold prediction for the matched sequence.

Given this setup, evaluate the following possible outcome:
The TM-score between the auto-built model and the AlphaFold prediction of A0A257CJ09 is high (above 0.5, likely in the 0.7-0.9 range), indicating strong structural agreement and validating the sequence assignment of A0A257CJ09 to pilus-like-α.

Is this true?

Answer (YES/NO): YES